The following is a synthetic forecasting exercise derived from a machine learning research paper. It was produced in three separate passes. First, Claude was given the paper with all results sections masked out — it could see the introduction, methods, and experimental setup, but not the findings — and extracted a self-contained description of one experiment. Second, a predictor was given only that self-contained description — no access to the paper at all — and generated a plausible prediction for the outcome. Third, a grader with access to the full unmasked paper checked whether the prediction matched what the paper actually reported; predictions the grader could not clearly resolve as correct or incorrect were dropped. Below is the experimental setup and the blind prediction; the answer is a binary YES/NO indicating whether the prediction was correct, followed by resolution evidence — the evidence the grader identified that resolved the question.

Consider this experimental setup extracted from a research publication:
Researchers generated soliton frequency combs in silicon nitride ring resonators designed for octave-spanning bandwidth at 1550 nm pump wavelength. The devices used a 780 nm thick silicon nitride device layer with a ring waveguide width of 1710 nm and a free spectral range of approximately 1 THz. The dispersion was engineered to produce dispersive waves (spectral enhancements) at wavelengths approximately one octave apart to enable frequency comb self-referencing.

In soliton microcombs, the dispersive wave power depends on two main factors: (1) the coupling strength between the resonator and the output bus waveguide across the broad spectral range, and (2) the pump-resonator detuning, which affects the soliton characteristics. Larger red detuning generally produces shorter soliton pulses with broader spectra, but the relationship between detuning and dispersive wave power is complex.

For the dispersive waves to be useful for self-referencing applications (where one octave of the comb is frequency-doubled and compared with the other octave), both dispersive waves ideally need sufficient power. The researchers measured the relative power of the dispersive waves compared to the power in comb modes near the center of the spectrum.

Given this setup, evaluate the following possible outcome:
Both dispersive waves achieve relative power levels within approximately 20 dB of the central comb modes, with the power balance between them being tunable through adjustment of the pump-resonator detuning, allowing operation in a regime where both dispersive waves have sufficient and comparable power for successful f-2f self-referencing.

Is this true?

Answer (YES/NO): NO